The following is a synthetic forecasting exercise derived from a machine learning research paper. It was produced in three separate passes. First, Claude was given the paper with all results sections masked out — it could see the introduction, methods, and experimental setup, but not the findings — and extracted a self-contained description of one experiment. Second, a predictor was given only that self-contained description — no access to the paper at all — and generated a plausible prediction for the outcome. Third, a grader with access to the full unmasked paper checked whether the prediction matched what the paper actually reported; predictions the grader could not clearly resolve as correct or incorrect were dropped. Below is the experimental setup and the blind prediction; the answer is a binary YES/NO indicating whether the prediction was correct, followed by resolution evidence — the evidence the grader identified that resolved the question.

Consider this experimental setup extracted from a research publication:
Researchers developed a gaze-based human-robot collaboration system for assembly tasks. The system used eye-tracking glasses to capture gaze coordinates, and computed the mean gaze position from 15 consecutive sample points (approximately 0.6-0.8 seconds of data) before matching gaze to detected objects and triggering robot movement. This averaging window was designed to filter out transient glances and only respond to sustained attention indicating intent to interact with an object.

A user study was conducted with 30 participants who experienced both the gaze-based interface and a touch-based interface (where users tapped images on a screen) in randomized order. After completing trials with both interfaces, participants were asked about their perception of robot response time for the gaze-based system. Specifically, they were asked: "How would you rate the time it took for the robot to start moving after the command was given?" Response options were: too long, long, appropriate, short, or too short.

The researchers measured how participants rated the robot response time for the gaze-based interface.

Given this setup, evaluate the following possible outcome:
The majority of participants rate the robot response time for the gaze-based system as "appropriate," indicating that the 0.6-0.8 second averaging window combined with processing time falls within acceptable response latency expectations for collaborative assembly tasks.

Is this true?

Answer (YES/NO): YES